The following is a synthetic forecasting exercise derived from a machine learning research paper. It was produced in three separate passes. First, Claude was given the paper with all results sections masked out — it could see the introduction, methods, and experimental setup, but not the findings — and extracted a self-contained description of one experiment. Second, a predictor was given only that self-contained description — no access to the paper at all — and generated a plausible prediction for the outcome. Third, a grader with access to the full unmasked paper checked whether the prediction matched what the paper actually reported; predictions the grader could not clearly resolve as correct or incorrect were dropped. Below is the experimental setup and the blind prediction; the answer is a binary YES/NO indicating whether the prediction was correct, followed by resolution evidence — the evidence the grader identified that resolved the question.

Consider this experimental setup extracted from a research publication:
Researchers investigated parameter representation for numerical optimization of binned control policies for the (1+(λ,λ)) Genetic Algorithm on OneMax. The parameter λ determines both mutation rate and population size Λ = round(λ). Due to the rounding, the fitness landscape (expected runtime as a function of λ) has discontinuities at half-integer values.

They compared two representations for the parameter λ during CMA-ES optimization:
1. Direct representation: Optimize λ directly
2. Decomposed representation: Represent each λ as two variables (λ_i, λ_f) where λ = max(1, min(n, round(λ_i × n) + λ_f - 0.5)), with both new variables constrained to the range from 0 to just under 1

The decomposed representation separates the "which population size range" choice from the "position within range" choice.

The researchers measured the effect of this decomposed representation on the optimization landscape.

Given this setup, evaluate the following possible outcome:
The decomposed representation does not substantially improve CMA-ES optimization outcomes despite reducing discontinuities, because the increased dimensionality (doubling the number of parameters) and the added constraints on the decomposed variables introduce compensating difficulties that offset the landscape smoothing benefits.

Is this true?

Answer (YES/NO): NO